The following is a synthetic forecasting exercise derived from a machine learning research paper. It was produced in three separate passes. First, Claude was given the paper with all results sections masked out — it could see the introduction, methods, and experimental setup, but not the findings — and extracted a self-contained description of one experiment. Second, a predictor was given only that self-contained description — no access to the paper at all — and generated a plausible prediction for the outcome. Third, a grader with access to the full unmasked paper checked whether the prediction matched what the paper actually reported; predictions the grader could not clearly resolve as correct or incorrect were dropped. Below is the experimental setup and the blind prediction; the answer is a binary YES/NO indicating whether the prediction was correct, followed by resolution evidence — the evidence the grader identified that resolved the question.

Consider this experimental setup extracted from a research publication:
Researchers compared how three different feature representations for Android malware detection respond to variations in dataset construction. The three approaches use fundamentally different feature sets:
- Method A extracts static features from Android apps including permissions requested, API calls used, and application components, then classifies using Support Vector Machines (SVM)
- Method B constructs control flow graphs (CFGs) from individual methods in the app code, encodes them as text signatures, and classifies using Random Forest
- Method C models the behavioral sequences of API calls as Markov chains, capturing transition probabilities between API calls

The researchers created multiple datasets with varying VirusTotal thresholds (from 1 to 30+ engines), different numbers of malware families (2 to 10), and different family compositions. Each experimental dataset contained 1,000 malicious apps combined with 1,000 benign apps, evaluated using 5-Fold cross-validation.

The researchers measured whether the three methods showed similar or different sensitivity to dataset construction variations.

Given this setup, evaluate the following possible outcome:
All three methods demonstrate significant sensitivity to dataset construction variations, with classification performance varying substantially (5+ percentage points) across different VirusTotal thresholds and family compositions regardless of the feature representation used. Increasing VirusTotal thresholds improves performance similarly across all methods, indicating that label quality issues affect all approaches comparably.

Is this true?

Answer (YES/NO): NO